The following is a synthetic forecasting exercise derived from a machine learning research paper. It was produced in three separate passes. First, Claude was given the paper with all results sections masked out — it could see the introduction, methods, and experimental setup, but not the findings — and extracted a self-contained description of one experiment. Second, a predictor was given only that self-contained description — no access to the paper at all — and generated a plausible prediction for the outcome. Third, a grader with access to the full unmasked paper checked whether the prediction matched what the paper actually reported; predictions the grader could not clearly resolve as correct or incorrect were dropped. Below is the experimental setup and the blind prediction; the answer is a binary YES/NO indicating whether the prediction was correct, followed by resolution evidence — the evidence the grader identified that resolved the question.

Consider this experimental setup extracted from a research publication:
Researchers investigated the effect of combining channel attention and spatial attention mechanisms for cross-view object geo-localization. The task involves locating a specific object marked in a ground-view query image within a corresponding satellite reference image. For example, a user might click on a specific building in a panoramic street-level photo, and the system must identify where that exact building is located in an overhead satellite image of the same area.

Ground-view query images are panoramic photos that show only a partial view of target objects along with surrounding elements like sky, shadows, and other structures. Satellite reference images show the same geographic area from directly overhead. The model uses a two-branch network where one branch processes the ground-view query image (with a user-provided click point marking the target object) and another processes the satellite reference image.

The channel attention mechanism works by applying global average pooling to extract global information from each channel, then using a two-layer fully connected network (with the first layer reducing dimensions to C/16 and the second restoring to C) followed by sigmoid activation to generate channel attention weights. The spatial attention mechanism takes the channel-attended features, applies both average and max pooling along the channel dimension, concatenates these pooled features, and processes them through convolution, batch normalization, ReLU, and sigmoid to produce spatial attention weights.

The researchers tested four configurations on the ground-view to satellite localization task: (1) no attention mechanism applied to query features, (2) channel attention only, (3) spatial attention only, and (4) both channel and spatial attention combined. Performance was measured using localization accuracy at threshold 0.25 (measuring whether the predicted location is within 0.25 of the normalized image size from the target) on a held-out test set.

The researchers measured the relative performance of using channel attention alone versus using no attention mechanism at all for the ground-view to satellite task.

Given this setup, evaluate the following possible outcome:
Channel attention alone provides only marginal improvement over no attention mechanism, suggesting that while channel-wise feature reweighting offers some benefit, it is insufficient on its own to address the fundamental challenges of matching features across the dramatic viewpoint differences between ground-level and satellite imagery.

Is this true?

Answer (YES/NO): NO